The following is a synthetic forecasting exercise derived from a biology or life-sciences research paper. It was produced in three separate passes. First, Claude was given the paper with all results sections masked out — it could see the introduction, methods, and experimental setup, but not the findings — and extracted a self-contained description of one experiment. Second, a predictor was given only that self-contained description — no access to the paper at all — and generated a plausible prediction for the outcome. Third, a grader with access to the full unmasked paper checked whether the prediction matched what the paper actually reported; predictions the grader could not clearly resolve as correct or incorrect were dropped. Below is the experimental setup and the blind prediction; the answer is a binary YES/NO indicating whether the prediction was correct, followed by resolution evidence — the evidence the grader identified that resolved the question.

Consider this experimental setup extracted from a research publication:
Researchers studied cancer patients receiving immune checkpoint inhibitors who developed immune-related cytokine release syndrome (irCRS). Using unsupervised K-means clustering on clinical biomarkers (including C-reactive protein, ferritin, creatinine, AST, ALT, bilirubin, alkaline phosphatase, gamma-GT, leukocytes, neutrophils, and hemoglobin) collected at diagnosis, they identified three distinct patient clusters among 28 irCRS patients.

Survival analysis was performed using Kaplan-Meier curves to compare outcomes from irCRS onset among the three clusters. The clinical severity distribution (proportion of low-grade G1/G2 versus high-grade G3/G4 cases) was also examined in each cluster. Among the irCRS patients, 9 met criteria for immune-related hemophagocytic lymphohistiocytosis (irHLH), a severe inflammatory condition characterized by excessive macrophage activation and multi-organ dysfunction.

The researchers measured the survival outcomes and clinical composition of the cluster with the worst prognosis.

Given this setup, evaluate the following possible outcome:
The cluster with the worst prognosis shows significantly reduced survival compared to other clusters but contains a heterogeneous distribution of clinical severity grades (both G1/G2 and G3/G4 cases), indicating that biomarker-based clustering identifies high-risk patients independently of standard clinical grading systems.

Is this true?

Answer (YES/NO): NO